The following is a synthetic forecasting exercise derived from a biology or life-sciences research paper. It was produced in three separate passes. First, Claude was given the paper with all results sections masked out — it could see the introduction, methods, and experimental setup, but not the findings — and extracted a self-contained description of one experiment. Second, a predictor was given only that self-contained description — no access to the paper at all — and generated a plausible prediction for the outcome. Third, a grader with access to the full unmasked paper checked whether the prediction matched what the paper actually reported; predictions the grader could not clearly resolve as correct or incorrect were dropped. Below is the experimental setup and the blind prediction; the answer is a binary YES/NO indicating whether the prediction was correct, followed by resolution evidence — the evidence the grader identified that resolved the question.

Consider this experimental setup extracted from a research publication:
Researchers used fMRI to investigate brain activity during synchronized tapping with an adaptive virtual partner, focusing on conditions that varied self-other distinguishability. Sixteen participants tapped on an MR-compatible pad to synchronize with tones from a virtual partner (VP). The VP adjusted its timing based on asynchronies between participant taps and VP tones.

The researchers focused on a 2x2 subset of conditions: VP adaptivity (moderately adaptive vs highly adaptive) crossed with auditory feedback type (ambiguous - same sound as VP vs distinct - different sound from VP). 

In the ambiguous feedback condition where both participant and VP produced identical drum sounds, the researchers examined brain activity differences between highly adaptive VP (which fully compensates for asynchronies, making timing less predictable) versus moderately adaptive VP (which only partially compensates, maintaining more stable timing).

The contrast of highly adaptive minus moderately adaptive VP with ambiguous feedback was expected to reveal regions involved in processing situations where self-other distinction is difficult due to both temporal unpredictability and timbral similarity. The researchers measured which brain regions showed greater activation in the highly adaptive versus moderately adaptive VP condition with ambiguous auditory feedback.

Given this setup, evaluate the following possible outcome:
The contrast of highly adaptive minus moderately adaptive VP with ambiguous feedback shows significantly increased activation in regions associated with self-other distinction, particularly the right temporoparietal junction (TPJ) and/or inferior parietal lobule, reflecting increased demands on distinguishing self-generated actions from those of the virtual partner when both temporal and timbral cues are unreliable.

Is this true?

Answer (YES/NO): NO